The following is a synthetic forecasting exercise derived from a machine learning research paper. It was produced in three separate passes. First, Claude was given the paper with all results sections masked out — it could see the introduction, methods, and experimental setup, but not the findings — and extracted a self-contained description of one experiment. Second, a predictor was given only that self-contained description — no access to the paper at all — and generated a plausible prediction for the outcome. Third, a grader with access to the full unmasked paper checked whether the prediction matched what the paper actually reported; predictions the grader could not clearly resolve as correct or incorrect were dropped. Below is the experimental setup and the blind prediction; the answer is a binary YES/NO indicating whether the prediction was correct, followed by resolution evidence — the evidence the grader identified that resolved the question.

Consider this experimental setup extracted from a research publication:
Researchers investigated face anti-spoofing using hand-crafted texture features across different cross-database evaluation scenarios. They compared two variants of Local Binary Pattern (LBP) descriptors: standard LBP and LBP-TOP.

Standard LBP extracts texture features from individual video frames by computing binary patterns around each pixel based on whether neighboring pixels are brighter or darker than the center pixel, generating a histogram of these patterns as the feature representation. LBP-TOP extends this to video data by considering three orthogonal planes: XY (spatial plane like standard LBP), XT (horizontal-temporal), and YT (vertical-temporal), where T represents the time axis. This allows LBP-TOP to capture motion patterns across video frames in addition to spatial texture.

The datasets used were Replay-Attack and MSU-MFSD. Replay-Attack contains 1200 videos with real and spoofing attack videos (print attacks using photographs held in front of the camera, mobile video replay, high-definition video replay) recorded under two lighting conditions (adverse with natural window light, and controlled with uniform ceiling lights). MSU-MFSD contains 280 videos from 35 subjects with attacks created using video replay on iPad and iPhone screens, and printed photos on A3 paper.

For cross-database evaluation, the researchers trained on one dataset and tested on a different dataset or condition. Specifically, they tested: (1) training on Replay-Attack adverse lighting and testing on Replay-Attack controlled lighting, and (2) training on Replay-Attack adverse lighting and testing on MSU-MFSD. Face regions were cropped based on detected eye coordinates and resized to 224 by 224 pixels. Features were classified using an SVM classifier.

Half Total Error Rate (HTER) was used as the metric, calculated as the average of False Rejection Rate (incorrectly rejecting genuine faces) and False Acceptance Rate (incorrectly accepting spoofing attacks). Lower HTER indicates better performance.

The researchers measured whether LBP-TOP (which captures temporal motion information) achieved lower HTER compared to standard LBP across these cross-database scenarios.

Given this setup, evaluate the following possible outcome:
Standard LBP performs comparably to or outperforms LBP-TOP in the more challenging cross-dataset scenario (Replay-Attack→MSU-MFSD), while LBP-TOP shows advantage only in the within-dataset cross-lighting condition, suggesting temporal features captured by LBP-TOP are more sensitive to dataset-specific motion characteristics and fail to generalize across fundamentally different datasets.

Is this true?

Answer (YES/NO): NO